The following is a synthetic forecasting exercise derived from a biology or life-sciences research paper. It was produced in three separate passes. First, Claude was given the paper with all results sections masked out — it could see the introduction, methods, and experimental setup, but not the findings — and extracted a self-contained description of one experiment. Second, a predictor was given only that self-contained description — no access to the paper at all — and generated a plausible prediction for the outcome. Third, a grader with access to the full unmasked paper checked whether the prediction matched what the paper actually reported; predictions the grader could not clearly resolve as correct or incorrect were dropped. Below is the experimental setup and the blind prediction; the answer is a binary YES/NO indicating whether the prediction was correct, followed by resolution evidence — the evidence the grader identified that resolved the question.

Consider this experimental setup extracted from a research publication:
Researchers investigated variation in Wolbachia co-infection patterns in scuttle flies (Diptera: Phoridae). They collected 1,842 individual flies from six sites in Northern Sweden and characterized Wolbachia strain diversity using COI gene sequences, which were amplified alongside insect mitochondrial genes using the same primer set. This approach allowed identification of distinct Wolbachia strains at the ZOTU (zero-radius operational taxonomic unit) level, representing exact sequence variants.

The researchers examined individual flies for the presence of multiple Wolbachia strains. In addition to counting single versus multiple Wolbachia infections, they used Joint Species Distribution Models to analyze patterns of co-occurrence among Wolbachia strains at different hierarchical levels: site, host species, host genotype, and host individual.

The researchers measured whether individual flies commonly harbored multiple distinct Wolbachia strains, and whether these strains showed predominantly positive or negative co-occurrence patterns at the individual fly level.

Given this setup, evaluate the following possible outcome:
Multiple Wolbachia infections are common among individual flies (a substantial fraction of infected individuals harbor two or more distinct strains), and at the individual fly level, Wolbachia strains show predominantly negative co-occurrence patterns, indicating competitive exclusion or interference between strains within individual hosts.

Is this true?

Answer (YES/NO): NO